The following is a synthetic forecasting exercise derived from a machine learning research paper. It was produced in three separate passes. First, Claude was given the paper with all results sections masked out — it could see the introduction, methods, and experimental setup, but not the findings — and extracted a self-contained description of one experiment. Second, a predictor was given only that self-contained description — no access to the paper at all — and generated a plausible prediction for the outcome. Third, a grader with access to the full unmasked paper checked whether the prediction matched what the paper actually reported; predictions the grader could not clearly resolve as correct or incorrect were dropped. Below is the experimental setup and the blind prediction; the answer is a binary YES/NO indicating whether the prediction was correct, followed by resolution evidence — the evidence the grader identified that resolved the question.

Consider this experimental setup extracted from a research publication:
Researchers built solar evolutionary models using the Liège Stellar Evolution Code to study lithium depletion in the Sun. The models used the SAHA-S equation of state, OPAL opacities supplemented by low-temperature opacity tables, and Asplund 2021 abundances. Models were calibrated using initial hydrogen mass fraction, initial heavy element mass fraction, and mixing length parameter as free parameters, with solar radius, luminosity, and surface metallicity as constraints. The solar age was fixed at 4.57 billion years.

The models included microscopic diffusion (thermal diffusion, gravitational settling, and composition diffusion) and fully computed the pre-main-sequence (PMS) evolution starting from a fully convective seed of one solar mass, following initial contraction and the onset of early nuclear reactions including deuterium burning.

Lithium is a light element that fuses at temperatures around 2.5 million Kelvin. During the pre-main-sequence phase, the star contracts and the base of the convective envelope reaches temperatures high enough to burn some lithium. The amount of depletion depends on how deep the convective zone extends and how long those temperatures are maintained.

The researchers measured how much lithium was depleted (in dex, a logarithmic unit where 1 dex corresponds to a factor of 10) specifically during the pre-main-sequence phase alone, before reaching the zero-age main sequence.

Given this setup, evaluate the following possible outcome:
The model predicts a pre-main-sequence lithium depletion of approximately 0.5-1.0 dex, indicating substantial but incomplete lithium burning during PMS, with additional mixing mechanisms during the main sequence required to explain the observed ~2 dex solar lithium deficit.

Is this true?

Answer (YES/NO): YES